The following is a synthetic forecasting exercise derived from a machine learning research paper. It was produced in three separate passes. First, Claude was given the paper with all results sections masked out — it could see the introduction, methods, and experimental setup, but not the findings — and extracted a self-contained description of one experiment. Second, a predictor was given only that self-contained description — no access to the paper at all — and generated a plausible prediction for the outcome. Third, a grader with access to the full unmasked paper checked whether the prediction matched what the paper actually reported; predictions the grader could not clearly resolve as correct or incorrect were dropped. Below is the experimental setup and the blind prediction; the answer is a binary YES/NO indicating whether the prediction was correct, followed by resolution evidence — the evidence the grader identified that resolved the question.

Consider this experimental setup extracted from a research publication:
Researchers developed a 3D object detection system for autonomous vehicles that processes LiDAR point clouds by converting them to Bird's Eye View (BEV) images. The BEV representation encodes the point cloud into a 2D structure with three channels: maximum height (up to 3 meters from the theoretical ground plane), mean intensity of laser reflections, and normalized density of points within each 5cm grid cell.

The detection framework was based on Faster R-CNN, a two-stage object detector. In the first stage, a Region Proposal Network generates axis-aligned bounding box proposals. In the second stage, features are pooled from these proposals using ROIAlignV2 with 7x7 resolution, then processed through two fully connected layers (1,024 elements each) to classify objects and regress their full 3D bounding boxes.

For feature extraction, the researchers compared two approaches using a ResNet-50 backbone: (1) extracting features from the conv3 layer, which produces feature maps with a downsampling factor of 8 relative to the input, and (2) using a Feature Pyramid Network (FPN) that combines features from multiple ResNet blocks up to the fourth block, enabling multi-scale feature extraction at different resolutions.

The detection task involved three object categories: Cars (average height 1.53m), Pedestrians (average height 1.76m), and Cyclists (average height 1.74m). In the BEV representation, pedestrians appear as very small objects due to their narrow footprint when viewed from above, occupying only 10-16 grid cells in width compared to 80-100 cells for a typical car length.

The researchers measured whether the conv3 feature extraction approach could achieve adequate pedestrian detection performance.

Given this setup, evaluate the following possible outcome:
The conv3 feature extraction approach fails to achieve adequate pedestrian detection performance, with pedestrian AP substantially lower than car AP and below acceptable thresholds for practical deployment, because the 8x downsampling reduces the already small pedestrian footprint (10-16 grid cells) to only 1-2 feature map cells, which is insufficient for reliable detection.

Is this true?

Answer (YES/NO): YES